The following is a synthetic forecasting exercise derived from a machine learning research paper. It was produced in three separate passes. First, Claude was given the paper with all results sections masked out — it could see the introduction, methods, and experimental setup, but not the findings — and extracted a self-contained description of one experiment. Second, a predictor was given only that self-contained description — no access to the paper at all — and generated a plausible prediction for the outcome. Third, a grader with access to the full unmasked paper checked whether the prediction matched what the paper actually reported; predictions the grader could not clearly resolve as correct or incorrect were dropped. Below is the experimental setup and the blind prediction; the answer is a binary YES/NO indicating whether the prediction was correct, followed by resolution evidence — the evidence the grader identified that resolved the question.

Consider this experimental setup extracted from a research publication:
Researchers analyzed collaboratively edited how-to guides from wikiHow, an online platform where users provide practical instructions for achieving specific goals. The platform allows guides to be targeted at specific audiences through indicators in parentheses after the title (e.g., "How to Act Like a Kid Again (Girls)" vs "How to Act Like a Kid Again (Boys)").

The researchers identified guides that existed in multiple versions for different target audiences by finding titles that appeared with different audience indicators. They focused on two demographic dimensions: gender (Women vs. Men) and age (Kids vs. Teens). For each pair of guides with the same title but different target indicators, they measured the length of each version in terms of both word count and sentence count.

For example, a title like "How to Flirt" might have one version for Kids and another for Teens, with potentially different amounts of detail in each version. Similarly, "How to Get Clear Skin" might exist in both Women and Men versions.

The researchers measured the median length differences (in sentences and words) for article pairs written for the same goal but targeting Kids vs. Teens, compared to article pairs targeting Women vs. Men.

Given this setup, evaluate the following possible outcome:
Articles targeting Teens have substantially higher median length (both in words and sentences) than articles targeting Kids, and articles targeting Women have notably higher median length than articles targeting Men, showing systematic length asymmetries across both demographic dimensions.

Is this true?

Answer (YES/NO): NO